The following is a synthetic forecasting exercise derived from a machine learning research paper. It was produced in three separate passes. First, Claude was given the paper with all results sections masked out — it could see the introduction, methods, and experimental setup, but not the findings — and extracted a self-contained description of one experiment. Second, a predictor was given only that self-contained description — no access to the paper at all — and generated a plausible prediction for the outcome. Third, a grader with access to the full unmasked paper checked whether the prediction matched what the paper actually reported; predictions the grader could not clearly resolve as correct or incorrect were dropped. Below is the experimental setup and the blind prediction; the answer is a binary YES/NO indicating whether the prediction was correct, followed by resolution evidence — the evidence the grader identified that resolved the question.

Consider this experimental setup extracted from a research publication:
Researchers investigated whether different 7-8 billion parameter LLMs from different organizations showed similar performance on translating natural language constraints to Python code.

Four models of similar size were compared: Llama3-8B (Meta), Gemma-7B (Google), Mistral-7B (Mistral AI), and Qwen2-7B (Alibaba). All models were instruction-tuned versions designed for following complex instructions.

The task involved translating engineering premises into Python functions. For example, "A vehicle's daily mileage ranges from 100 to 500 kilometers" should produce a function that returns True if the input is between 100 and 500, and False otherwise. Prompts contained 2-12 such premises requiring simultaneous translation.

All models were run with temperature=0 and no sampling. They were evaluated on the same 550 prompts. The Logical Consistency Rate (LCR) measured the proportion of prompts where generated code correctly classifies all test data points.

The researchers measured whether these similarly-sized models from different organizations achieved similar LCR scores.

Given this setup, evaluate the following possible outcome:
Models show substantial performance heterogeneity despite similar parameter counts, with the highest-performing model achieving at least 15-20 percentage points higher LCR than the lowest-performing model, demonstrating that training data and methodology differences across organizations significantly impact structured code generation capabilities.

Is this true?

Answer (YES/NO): YES